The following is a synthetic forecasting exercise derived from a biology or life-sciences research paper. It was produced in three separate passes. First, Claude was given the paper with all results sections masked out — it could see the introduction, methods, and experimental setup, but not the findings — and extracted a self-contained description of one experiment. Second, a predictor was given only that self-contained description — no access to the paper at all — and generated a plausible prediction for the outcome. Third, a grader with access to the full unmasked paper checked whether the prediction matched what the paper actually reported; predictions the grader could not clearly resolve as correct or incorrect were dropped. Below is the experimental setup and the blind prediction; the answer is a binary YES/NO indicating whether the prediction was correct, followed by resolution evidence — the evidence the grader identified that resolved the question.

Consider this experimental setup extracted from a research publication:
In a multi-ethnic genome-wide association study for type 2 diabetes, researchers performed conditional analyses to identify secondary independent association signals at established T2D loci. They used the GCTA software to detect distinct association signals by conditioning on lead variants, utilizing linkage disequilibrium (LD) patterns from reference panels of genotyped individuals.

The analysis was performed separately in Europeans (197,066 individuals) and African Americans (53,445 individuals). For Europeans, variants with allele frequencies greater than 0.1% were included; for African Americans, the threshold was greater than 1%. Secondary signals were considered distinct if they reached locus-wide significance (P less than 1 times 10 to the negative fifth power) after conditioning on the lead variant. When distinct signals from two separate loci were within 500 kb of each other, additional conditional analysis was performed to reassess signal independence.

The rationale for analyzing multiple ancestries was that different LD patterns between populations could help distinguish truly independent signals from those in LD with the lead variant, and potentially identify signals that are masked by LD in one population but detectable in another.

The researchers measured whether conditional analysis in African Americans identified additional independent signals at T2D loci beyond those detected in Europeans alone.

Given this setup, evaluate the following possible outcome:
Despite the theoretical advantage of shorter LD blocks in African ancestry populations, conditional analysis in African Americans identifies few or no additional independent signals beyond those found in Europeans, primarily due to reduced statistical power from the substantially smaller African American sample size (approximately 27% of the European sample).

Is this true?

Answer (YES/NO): YES